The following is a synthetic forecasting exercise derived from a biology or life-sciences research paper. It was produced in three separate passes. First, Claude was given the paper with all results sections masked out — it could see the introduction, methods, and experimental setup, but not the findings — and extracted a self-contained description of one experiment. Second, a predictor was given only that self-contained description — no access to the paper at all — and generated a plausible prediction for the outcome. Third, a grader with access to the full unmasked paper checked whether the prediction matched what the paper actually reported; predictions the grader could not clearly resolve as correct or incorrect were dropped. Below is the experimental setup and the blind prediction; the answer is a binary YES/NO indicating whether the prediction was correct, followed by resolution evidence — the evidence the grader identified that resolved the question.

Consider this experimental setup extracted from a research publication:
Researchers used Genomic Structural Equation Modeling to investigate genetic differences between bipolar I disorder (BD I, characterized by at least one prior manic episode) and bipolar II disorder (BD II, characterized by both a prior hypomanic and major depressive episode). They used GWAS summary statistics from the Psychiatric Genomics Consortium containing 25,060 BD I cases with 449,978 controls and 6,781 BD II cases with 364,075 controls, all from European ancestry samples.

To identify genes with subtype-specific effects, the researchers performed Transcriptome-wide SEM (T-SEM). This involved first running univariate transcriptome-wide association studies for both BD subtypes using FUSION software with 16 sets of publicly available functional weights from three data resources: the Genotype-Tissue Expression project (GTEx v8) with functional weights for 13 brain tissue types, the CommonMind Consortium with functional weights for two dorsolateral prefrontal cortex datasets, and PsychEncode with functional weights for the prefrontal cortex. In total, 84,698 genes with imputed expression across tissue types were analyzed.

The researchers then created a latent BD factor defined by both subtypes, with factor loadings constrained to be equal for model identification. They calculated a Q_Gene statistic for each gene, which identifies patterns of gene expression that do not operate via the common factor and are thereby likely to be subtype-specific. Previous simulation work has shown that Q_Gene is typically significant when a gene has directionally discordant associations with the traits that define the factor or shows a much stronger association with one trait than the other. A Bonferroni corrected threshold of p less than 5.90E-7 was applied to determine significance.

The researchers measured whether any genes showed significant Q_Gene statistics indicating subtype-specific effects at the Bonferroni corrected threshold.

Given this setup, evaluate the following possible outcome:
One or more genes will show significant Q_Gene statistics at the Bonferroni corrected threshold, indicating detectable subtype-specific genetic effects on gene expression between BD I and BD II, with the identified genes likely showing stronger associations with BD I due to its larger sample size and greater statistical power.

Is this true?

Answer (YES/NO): NO